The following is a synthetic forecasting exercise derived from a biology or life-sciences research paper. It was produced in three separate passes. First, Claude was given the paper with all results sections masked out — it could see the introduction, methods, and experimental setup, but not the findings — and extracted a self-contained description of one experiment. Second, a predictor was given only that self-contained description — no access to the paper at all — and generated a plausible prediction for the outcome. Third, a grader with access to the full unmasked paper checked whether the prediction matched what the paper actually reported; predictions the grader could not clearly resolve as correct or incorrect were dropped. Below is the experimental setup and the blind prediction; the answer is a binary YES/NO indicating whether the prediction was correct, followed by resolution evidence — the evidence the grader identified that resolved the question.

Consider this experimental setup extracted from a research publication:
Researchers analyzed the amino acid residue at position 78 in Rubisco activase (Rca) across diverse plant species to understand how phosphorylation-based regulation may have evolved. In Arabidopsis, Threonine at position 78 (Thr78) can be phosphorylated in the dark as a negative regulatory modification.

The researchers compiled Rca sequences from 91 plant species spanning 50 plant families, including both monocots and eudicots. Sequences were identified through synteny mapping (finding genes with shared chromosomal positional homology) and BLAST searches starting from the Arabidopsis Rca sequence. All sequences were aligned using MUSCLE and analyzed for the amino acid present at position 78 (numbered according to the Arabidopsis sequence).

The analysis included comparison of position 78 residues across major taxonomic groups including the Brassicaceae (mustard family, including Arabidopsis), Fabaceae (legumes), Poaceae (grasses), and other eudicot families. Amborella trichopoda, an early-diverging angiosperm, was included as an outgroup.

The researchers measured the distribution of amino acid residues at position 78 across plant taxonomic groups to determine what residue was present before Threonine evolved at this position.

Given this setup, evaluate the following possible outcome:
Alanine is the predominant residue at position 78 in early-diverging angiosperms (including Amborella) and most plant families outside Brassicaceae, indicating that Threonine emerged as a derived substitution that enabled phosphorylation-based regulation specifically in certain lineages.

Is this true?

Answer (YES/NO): NO